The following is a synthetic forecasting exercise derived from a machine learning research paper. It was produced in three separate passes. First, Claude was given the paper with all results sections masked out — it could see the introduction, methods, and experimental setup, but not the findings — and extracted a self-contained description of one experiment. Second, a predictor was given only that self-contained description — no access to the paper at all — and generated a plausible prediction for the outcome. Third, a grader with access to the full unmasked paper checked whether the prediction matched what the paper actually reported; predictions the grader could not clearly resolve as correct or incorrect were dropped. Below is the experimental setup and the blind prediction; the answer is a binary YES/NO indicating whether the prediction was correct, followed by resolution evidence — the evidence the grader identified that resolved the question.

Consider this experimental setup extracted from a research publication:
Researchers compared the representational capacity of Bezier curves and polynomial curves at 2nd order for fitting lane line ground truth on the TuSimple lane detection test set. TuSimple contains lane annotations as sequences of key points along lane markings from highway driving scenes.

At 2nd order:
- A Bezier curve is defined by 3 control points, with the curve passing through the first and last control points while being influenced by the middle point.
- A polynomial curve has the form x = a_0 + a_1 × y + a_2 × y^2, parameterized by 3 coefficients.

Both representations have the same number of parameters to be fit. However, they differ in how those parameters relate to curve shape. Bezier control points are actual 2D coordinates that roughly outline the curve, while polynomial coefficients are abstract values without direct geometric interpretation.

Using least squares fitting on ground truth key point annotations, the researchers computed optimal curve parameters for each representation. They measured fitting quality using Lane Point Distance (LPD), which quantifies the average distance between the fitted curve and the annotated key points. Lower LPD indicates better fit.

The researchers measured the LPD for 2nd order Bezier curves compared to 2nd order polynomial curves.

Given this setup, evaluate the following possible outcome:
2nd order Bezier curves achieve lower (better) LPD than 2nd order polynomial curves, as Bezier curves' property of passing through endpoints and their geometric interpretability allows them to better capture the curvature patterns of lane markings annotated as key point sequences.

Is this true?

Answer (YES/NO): YES